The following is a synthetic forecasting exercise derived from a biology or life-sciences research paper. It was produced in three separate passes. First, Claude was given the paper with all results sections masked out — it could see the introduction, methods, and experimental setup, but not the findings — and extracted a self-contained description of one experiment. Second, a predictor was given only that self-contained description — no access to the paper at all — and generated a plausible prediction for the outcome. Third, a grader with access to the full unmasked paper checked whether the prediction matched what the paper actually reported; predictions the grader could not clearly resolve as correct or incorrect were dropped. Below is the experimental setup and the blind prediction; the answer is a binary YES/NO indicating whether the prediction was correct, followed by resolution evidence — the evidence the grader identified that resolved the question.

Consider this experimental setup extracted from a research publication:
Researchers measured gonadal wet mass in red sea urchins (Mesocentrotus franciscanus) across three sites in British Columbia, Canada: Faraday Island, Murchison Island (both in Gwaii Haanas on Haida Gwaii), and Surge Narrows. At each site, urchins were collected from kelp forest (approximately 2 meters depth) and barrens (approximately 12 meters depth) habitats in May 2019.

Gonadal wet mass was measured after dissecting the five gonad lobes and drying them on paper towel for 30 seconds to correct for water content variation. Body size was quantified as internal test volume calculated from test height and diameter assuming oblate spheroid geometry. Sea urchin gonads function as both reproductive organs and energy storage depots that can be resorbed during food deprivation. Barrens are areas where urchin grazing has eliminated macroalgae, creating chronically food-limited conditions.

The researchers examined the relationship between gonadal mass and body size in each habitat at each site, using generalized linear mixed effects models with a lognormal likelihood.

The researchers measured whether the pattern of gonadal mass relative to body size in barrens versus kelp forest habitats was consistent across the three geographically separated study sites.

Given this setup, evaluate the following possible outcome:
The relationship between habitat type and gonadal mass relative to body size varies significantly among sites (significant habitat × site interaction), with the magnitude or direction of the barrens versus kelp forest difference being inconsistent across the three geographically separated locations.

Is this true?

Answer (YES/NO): NO